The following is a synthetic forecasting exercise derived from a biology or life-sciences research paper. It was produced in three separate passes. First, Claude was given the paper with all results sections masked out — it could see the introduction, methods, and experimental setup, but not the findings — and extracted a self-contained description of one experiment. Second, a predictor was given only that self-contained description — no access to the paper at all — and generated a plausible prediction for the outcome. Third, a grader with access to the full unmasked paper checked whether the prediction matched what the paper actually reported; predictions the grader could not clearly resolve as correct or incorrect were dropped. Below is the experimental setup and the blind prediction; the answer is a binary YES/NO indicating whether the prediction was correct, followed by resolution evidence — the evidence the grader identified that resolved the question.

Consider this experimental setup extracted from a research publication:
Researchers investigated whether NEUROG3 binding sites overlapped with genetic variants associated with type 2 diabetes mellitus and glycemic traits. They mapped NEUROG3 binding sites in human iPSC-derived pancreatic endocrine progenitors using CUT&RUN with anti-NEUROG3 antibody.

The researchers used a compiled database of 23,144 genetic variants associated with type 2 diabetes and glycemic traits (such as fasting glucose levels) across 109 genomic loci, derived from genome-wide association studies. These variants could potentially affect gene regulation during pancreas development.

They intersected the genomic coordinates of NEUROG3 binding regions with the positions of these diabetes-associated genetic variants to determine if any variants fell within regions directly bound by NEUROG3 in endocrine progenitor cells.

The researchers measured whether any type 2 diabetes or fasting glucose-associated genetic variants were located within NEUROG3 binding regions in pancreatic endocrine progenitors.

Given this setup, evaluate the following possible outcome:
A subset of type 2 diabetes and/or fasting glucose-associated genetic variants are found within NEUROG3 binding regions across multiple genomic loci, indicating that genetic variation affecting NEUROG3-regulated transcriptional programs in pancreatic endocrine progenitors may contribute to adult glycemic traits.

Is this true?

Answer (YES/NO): YES